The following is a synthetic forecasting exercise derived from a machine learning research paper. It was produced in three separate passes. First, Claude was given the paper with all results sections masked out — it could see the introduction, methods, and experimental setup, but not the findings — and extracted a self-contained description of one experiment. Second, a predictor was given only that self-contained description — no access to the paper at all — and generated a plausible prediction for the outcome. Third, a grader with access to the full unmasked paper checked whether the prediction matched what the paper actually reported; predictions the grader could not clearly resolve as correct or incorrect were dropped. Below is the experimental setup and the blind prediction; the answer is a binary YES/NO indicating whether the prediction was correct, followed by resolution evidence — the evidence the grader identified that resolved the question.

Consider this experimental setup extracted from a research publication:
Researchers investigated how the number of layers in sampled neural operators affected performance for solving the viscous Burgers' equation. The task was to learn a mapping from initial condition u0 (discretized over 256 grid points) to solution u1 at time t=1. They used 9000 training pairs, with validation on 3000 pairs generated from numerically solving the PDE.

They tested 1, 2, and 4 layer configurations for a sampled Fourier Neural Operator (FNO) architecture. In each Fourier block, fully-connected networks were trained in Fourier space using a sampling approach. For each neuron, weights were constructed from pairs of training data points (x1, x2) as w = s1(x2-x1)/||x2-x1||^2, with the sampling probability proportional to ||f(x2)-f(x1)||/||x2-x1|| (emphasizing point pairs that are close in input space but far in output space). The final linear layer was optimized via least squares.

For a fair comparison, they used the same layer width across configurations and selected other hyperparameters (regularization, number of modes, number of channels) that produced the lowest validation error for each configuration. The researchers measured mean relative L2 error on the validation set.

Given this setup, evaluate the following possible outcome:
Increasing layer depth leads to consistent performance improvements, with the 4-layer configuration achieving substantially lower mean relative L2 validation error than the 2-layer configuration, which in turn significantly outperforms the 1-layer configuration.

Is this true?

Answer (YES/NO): NO